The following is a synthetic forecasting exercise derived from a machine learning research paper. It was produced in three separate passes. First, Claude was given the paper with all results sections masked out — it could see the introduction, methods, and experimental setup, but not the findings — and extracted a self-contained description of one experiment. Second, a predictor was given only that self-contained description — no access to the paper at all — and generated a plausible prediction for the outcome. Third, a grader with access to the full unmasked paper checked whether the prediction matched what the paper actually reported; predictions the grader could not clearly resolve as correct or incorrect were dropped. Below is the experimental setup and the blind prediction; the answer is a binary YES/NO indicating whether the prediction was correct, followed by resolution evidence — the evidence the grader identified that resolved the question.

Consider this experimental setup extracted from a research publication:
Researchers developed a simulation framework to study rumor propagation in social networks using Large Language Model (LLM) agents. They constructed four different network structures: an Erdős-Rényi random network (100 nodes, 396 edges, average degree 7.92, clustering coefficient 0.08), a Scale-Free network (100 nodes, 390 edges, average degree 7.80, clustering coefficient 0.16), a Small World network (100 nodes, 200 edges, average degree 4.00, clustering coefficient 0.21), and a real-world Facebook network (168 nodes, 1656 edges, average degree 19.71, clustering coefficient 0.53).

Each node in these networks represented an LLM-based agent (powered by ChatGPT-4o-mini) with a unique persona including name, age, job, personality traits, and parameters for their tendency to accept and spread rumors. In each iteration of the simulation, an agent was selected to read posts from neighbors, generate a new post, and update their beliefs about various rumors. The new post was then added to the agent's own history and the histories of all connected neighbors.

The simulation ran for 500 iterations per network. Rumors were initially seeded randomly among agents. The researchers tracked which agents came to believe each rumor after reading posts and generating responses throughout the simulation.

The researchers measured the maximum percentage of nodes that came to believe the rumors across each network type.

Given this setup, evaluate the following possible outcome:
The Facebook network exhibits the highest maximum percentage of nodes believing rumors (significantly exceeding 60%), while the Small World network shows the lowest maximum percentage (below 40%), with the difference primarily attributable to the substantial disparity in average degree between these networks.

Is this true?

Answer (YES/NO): NO